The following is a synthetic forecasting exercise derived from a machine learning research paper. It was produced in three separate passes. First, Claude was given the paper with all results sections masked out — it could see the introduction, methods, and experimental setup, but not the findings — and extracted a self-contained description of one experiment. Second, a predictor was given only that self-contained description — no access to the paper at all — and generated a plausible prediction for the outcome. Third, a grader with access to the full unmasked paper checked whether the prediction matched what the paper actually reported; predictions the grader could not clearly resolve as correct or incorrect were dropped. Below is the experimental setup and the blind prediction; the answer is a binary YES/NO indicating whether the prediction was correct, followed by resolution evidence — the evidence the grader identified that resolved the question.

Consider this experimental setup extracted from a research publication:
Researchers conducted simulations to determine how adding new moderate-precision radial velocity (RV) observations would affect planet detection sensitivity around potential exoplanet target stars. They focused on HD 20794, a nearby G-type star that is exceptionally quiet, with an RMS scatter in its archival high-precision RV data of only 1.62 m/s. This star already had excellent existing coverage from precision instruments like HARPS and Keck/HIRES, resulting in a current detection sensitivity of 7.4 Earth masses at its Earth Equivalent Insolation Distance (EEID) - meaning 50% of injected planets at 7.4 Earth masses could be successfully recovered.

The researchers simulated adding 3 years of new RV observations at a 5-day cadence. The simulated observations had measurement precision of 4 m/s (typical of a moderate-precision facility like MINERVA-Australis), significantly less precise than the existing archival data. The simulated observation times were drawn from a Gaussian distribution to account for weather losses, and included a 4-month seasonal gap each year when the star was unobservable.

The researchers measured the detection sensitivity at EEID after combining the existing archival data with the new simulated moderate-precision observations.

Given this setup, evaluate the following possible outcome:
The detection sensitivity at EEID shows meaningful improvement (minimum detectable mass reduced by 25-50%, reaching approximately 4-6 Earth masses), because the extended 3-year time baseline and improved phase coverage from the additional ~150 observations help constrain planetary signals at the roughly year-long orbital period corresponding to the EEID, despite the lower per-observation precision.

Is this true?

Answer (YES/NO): NO